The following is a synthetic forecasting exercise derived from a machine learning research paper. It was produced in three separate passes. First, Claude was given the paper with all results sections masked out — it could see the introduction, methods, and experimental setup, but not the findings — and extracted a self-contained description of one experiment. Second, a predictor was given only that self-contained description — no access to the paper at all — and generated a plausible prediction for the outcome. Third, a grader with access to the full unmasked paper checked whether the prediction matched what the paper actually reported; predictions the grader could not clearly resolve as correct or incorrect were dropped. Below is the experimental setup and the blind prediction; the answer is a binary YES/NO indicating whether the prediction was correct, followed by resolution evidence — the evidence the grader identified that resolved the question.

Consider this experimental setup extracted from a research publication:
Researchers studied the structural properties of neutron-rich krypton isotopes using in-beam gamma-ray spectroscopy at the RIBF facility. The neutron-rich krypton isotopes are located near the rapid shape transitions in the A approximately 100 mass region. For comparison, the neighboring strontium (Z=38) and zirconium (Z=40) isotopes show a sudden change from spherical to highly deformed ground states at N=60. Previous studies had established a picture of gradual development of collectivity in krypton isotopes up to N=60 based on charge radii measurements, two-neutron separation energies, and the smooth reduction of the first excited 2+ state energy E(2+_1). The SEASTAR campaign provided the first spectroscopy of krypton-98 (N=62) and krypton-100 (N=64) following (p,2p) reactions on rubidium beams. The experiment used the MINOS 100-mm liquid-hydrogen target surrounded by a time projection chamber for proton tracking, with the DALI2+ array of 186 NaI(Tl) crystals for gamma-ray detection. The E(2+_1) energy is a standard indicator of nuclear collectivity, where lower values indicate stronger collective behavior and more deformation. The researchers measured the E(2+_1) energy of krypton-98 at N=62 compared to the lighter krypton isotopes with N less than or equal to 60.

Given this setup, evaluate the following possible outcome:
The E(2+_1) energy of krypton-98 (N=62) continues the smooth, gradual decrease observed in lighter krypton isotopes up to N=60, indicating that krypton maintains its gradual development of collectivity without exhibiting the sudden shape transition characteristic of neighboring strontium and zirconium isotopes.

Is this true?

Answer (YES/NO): NO